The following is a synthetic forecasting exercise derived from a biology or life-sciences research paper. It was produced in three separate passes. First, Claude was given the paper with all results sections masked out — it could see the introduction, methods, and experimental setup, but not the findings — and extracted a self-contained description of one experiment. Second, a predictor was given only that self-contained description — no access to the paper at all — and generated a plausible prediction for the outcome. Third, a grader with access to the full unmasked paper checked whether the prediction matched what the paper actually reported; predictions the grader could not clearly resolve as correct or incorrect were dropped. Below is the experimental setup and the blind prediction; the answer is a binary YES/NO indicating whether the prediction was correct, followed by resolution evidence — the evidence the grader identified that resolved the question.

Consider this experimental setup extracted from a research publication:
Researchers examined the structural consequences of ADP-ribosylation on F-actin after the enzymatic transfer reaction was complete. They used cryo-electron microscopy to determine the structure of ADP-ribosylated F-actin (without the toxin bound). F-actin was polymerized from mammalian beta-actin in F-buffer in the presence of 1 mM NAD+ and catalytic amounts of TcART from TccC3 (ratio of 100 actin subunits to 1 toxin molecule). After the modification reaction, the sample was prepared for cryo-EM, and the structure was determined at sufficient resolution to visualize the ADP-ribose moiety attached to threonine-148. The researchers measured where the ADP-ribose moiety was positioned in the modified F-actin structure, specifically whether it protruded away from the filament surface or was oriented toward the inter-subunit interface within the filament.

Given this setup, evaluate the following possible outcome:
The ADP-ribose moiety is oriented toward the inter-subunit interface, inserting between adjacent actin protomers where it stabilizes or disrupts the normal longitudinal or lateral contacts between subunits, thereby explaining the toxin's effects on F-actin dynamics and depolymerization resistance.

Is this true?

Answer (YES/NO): NO